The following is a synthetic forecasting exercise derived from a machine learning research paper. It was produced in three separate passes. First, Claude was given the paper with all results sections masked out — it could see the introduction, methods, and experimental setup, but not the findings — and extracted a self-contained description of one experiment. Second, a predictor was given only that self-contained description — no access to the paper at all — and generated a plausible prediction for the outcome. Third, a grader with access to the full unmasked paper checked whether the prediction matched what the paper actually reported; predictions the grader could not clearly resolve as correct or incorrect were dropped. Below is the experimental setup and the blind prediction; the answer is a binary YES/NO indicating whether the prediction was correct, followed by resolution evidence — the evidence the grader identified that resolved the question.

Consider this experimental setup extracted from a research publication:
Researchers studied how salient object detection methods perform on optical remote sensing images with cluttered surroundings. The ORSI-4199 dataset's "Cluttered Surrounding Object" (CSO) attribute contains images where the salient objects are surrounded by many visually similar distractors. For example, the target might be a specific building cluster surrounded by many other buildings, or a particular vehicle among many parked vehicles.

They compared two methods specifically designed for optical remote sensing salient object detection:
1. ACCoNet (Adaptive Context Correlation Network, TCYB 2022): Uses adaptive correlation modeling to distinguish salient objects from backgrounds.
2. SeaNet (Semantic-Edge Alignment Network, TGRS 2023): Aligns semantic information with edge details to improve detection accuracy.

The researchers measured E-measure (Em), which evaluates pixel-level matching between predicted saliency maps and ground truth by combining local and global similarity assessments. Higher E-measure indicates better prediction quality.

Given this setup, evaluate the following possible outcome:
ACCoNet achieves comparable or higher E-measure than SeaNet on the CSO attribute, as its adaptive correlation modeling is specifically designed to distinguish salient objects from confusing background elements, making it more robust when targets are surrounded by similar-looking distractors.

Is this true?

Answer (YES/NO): NO